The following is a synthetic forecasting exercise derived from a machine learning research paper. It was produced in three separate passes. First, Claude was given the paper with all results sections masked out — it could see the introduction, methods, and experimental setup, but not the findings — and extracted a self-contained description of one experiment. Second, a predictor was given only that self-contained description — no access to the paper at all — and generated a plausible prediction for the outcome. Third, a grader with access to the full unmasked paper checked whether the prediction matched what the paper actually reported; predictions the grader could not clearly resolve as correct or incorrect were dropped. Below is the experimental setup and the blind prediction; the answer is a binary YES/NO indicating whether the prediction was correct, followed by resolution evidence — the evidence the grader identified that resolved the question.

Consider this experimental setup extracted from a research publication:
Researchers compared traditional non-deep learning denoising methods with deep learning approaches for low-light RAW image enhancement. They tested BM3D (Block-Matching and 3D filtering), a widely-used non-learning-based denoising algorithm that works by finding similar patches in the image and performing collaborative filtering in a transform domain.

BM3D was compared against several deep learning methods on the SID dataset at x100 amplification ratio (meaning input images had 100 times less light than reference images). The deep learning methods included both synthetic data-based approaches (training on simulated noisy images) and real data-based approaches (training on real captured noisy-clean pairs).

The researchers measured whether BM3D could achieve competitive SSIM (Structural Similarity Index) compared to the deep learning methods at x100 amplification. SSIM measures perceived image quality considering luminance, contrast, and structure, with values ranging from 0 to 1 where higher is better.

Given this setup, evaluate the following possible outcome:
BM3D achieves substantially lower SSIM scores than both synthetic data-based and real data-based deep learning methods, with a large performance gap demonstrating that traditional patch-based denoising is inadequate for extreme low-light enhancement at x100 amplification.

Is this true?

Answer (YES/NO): YES